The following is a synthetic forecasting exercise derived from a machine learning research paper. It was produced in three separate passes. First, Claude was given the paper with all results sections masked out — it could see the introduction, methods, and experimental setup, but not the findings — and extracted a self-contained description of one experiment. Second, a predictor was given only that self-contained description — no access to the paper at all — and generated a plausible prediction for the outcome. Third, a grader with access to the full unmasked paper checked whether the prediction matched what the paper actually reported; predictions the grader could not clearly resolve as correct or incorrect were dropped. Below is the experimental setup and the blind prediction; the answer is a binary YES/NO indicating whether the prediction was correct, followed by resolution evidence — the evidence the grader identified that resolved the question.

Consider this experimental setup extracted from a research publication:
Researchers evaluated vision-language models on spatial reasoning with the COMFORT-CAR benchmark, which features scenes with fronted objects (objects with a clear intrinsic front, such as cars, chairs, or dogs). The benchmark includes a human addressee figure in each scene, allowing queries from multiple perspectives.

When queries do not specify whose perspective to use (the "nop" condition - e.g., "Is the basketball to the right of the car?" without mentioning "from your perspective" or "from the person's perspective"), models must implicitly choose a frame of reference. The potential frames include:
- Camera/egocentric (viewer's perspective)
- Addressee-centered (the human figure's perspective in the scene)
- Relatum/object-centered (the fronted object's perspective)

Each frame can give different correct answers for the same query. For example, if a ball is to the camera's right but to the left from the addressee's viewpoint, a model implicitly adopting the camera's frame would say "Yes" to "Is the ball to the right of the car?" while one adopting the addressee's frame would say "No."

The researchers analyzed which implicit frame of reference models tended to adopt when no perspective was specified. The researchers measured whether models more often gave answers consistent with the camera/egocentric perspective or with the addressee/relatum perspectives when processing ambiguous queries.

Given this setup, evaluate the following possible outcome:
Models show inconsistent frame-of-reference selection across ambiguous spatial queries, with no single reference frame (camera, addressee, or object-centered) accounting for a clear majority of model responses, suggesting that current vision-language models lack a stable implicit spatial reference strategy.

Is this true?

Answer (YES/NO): NO